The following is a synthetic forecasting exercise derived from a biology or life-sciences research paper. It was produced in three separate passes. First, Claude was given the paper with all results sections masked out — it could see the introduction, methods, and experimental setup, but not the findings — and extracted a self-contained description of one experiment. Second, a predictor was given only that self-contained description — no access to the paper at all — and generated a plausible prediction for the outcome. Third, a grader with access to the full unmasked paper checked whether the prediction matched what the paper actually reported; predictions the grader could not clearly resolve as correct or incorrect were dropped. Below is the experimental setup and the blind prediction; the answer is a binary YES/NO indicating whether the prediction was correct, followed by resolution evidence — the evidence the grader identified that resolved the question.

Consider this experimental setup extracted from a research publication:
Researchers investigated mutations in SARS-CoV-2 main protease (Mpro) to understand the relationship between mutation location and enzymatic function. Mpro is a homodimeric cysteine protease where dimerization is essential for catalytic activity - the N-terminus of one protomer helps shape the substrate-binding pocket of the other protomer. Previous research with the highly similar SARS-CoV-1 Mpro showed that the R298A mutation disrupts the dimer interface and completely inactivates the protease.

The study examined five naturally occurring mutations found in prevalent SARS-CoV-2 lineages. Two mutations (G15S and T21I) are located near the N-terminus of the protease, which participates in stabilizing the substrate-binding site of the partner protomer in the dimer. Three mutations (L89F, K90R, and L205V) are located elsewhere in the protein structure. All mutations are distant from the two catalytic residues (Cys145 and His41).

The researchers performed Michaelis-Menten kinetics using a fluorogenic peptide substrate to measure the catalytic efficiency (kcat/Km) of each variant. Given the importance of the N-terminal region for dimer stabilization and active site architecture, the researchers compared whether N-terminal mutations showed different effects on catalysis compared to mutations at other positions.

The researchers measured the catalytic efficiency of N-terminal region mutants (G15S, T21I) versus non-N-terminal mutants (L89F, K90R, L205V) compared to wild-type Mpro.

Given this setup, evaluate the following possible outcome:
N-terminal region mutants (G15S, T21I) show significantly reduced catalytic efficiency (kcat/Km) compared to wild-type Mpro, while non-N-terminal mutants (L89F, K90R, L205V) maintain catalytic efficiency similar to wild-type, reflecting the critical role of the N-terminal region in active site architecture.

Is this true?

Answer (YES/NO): NO